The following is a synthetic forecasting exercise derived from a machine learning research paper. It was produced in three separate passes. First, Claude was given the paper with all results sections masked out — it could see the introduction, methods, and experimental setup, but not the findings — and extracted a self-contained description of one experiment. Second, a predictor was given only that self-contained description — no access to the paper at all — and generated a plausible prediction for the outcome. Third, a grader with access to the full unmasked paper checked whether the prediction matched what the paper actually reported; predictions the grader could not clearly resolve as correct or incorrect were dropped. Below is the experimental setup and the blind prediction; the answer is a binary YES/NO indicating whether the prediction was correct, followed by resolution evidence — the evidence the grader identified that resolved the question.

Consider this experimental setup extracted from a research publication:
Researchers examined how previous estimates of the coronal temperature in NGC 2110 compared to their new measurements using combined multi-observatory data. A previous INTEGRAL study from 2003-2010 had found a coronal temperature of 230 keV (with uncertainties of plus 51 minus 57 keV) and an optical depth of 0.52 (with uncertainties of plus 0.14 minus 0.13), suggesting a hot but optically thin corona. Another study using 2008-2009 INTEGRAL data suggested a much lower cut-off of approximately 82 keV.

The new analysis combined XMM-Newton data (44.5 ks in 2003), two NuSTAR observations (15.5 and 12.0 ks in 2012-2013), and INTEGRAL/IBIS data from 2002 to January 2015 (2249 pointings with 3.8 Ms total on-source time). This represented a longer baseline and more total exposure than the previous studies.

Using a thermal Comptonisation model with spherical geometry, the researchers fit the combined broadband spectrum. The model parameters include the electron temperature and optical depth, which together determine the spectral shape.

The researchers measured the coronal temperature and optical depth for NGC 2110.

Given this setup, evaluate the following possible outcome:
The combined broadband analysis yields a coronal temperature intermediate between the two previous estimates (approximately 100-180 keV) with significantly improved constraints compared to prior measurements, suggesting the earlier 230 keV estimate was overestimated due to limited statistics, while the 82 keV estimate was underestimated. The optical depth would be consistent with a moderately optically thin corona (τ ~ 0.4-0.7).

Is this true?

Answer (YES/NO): NO